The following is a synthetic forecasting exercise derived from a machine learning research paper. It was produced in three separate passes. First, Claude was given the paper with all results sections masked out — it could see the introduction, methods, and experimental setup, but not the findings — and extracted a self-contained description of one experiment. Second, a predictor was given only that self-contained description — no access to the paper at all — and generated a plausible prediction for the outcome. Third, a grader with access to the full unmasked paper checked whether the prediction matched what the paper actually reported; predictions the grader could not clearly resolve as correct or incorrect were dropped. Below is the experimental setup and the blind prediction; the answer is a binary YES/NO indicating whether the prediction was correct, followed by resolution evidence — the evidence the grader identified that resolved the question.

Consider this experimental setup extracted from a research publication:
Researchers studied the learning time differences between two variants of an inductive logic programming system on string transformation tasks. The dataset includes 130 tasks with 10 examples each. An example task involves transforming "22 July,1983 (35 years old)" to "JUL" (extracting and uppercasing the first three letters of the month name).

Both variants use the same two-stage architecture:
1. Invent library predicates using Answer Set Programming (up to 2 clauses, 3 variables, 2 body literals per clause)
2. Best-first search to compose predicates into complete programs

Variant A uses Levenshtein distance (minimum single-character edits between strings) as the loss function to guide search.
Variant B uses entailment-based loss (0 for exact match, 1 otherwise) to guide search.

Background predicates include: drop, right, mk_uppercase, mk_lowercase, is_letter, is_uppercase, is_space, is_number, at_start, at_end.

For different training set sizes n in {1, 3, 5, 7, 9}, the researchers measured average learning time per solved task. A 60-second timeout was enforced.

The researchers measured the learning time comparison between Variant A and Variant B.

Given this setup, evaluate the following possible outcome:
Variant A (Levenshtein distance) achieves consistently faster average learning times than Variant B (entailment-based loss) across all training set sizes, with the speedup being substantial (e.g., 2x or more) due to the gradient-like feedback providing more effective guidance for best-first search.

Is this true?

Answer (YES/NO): NO